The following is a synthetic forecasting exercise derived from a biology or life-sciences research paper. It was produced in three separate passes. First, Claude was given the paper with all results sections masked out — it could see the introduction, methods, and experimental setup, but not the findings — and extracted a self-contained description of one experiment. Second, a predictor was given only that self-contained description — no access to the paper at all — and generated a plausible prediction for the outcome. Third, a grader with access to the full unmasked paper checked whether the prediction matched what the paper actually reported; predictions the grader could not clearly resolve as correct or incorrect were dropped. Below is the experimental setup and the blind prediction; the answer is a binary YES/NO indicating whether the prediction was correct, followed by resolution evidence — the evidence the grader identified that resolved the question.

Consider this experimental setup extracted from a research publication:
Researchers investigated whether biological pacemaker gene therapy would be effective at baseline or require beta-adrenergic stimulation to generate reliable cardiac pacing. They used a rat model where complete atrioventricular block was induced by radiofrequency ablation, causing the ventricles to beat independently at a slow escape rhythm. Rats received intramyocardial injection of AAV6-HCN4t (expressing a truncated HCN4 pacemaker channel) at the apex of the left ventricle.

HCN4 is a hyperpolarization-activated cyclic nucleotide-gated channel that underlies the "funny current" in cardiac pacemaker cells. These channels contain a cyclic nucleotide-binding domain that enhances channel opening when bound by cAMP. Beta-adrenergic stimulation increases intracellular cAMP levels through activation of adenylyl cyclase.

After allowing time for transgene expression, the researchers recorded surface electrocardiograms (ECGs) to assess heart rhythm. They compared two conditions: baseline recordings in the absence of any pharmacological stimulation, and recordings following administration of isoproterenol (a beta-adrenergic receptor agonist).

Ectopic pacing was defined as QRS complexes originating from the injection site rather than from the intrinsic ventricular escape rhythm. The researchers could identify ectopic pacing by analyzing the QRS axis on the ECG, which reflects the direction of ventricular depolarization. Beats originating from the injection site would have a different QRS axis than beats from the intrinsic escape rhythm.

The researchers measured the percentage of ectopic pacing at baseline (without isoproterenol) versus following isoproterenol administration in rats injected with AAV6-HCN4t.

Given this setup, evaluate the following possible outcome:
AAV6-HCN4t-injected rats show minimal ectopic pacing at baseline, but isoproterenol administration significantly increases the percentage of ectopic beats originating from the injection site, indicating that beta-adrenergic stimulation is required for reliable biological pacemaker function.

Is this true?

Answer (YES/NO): NO